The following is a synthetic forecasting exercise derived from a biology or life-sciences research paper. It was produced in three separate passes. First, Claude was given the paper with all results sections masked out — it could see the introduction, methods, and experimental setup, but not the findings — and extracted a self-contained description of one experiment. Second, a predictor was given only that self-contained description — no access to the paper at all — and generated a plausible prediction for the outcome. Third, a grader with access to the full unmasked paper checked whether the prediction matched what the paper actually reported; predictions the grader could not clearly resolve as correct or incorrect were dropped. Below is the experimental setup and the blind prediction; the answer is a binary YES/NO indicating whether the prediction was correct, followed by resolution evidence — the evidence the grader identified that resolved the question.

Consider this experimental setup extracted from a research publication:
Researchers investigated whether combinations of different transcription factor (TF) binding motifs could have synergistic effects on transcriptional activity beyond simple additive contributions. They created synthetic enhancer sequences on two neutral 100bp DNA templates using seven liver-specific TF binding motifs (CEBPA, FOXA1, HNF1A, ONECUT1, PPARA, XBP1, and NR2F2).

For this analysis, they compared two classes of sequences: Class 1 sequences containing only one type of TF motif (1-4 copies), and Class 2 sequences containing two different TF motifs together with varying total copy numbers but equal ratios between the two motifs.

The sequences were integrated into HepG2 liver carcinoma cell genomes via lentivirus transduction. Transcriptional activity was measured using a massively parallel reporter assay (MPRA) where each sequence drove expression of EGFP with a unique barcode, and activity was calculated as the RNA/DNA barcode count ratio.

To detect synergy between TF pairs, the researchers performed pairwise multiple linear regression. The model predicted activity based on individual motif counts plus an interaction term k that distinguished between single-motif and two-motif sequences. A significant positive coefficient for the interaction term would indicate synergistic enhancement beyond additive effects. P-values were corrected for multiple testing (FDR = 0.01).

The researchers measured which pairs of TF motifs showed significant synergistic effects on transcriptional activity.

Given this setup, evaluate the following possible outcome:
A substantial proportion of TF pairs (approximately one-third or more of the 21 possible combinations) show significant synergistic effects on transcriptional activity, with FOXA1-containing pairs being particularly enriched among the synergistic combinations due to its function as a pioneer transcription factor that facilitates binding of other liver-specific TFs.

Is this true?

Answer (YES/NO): NO